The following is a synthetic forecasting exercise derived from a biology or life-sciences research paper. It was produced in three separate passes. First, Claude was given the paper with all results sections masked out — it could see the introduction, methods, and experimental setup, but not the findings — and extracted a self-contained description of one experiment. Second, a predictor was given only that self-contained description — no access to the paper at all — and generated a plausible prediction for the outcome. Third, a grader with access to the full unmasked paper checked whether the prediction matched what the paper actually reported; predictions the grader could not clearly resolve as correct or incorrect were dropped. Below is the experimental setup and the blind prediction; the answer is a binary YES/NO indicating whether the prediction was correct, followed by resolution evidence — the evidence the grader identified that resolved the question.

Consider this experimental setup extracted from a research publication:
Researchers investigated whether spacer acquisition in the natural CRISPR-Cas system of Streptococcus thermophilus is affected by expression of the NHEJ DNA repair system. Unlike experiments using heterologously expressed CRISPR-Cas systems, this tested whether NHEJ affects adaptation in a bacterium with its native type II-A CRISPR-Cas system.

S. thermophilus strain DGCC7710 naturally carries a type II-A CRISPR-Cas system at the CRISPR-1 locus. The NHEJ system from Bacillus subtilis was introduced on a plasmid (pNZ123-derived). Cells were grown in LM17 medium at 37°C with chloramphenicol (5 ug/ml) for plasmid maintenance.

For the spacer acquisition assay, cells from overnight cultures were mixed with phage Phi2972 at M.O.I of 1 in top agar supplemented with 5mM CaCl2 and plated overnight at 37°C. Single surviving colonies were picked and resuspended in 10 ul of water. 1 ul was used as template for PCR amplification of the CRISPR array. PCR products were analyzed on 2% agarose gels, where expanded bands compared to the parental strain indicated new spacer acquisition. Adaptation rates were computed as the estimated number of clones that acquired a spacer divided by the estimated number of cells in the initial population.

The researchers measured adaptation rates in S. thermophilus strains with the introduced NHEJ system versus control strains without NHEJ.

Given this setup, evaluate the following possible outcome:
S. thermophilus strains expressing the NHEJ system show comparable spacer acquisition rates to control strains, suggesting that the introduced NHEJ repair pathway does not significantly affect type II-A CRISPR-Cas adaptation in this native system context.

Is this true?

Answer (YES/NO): YES